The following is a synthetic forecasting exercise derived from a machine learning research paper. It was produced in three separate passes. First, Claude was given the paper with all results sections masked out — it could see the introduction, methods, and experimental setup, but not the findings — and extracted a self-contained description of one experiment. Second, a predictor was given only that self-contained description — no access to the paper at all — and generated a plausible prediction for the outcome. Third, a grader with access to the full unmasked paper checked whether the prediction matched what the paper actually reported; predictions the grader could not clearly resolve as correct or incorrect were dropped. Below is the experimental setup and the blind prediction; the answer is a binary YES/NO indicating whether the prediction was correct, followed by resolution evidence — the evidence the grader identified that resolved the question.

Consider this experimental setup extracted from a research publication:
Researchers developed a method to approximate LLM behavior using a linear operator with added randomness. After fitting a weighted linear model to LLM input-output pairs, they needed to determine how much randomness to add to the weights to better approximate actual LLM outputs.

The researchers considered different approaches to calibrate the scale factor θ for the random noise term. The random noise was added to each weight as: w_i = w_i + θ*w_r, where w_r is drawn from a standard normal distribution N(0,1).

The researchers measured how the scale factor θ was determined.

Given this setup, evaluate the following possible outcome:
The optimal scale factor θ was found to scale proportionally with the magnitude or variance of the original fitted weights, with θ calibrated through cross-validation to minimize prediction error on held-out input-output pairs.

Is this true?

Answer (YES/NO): NO